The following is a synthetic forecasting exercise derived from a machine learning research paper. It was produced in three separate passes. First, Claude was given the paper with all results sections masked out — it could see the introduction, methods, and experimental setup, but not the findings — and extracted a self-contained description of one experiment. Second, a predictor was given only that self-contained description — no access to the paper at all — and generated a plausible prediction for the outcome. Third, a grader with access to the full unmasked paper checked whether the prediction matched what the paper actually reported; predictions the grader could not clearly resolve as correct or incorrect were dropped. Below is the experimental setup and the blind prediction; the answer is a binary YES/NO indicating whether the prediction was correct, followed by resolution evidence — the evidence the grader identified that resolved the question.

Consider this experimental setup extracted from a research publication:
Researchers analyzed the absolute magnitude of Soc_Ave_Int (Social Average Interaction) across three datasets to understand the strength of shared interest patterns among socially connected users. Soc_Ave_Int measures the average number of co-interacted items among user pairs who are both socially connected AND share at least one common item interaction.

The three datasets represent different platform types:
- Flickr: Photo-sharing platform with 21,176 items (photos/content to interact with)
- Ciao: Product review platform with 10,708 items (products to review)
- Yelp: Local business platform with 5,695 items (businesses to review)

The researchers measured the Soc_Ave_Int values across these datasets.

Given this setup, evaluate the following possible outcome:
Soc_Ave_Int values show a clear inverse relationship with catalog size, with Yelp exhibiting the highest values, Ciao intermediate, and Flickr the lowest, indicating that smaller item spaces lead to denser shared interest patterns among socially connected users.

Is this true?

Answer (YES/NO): YES